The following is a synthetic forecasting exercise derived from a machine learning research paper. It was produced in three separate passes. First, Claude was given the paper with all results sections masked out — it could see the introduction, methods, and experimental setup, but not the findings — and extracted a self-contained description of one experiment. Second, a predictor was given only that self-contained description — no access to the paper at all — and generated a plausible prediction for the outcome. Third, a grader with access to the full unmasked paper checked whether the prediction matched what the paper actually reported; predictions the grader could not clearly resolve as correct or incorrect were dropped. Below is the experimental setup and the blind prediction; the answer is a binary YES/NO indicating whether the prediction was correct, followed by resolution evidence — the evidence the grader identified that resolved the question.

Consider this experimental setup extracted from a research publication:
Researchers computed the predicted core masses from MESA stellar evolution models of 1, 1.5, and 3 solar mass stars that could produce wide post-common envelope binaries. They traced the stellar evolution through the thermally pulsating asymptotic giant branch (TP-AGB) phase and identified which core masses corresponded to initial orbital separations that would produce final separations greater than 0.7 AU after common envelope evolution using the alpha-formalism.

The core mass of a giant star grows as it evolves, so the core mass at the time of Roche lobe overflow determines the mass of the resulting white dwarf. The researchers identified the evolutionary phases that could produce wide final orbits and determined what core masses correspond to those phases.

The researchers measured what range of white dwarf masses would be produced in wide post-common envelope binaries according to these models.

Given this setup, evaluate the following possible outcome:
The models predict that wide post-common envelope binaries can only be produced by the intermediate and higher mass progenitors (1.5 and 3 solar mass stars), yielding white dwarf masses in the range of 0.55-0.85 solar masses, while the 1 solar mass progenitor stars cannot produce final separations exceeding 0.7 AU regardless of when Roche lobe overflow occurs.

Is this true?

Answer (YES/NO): NO